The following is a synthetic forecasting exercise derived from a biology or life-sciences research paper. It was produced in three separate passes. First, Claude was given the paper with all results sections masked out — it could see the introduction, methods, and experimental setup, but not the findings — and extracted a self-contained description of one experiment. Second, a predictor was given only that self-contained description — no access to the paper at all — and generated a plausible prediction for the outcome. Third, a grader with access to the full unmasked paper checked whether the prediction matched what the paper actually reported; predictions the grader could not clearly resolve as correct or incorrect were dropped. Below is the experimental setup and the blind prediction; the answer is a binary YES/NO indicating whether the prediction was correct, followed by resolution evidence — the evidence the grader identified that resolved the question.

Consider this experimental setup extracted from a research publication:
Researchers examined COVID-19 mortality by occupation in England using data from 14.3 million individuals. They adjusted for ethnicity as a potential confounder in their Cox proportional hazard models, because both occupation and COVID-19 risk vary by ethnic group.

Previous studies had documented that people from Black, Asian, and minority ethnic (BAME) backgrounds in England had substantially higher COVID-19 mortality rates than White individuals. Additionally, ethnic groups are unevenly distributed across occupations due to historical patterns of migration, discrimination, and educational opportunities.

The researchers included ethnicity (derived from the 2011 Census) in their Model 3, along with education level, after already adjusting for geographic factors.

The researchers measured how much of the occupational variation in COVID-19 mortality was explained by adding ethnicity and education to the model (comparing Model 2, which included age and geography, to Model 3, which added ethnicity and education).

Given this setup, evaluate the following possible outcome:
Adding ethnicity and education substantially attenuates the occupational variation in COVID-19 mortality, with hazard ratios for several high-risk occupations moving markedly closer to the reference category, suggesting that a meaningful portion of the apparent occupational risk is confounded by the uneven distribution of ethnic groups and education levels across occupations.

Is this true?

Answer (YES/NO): NO